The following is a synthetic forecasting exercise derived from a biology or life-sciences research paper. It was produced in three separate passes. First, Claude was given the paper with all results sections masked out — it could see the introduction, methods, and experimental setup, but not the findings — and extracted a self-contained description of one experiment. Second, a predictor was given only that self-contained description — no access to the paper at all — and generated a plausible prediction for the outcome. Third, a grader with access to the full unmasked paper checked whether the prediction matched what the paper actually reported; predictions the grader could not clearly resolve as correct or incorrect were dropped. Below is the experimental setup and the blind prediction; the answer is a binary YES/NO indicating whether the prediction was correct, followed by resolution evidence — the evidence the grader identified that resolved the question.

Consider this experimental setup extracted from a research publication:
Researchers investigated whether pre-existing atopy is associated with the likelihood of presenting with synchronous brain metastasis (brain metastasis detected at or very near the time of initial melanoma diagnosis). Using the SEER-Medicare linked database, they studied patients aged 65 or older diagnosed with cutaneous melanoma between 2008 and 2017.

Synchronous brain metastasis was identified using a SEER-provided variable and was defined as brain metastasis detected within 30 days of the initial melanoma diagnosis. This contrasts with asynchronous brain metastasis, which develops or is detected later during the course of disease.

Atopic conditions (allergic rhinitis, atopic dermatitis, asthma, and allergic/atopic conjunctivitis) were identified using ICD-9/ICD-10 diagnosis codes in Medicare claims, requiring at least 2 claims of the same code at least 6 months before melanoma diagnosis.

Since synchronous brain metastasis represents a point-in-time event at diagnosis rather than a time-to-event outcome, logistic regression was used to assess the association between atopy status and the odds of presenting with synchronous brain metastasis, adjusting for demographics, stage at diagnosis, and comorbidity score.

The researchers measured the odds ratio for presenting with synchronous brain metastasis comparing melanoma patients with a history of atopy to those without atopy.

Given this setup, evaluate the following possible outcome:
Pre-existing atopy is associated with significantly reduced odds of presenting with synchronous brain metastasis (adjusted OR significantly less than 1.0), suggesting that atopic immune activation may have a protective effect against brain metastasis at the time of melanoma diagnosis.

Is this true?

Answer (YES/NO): NO